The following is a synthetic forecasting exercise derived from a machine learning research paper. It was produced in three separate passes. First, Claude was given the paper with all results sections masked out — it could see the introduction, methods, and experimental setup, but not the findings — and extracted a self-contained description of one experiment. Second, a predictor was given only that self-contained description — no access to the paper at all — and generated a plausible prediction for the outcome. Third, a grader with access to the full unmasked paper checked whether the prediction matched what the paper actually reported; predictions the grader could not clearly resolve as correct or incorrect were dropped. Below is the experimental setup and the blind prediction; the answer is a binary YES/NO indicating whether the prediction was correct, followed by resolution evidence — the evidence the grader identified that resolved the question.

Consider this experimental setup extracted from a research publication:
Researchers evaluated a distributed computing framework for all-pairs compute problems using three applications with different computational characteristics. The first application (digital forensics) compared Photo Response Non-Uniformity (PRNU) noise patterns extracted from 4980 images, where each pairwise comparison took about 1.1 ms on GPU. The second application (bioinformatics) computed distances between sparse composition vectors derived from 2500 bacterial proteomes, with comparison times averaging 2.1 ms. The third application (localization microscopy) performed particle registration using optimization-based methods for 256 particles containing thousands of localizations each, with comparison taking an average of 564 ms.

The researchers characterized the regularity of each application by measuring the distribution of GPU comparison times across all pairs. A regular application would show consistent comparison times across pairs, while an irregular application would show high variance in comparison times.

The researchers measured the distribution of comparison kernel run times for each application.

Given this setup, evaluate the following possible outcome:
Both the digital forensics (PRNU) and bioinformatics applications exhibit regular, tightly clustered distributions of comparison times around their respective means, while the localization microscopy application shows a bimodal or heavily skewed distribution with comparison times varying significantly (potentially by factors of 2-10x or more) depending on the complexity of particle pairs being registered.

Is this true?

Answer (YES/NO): NO